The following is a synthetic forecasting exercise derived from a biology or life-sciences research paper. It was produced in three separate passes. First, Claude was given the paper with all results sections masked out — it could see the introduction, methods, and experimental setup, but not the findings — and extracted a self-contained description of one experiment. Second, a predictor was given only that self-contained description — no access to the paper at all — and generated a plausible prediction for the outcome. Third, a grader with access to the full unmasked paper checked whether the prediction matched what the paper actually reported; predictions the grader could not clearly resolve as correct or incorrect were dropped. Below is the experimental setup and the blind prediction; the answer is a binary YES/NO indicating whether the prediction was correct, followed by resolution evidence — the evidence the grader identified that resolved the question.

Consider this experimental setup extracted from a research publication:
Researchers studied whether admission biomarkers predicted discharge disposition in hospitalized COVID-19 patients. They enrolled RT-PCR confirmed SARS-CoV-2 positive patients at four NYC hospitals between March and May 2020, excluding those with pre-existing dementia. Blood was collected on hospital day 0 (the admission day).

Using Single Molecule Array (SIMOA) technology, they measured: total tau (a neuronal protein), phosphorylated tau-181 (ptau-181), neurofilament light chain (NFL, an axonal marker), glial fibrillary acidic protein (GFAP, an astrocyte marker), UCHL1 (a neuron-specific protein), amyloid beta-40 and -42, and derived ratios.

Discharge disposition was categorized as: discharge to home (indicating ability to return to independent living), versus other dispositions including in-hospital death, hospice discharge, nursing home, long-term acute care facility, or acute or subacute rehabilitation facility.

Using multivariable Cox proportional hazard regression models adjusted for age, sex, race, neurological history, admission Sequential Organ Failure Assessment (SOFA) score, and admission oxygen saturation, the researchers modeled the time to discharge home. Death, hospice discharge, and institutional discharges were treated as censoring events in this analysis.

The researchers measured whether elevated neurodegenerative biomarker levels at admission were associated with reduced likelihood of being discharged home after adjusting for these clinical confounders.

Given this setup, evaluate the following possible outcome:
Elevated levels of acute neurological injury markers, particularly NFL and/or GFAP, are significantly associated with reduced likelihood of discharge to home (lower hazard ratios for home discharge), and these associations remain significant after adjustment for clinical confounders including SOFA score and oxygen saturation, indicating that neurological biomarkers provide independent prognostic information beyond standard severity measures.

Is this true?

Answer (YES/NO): YES